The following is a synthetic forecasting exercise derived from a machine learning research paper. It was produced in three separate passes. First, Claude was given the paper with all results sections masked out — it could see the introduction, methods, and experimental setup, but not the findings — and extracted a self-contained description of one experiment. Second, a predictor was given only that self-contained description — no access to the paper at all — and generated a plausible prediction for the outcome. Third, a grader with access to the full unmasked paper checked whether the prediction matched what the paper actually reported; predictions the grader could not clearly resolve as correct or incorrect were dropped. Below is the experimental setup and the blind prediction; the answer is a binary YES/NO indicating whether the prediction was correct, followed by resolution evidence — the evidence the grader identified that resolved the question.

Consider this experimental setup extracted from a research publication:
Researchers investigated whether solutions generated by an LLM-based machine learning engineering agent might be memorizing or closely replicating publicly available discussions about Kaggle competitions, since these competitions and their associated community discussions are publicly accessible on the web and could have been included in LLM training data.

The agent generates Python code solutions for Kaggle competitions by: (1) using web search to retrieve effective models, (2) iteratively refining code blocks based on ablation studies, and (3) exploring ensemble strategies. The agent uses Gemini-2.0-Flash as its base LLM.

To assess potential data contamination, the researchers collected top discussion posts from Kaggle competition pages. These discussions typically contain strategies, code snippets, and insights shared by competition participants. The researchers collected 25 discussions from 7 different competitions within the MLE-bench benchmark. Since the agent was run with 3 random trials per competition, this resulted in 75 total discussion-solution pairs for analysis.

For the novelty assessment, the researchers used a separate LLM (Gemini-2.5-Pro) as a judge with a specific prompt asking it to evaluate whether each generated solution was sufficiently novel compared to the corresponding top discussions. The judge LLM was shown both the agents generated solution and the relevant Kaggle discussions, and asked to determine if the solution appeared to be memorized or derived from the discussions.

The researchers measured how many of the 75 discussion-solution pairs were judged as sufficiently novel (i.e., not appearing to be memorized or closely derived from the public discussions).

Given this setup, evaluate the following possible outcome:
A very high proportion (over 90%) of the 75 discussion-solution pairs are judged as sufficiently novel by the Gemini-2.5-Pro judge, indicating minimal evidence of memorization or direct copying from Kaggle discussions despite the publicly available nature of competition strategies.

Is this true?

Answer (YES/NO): YES